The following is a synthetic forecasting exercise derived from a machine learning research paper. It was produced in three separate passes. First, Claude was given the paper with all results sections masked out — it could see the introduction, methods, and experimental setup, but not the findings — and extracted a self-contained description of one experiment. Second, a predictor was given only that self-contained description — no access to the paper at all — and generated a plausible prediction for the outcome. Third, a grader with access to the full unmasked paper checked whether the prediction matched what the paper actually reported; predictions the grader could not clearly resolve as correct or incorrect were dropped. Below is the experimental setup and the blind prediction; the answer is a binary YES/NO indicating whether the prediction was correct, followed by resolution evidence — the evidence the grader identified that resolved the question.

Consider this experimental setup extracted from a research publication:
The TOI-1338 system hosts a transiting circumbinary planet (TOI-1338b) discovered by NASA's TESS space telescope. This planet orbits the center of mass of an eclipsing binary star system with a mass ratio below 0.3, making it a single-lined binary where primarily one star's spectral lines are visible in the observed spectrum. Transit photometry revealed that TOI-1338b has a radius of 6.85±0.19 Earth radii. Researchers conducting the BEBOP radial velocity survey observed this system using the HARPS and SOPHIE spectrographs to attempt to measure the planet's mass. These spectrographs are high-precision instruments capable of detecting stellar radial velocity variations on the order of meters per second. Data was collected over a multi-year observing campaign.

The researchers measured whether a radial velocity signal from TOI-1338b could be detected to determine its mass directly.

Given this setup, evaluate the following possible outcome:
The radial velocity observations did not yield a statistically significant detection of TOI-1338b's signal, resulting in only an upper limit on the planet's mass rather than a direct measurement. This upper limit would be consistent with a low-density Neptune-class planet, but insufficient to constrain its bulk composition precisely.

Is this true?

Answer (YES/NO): YES